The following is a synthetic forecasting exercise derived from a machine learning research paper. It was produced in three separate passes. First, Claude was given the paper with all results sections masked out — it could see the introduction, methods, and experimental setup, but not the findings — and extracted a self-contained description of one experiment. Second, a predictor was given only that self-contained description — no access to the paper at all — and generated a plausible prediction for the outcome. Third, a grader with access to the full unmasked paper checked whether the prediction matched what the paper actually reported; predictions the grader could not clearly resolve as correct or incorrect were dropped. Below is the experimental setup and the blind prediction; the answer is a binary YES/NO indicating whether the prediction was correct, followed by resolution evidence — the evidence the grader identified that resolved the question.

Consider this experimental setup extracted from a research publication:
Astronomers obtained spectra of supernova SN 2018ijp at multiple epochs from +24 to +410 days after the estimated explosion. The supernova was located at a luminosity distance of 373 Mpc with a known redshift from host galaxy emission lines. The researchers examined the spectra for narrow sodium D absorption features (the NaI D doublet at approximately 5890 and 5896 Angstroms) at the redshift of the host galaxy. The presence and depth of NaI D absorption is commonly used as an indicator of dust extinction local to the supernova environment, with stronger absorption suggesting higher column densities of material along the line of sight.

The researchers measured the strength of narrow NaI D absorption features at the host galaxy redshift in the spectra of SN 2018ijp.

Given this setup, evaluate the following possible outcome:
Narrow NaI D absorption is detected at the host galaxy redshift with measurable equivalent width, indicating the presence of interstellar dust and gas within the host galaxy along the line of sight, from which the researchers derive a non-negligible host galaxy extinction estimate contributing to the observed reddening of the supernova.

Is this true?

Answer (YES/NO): NO